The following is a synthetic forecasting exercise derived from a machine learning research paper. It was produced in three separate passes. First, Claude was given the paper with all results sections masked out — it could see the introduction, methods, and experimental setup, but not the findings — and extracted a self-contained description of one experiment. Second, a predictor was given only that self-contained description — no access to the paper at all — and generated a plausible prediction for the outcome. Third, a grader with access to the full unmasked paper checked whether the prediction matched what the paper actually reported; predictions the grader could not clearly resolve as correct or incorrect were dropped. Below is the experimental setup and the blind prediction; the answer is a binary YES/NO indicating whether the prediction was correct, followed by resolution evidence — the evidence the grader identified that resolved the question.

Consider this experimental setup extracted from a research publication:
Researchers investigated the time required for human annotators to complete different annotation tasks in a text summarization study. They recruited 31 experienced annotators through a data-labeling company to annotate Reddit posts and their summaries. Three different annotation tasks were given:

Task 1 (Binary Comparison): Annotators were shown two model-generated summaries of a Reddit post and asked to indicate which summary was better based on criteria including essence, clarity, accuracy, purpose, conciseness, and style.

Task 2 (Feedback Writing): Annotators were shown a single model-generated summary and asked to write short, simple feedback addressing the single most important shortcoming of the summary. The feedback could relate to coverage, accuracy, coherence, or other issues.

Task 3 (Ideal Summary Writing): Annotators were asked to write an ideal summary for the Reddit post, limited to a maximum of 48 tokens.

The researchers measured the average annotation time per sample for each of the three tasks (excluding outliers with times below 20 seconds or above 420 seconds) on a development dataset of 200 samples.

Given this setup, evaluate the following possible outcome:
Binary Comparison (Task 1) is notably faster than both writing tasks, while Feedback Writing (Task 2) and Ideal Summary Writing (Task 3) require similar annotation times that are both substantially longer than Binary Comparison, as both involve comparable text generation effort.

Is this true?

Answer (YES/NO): NO